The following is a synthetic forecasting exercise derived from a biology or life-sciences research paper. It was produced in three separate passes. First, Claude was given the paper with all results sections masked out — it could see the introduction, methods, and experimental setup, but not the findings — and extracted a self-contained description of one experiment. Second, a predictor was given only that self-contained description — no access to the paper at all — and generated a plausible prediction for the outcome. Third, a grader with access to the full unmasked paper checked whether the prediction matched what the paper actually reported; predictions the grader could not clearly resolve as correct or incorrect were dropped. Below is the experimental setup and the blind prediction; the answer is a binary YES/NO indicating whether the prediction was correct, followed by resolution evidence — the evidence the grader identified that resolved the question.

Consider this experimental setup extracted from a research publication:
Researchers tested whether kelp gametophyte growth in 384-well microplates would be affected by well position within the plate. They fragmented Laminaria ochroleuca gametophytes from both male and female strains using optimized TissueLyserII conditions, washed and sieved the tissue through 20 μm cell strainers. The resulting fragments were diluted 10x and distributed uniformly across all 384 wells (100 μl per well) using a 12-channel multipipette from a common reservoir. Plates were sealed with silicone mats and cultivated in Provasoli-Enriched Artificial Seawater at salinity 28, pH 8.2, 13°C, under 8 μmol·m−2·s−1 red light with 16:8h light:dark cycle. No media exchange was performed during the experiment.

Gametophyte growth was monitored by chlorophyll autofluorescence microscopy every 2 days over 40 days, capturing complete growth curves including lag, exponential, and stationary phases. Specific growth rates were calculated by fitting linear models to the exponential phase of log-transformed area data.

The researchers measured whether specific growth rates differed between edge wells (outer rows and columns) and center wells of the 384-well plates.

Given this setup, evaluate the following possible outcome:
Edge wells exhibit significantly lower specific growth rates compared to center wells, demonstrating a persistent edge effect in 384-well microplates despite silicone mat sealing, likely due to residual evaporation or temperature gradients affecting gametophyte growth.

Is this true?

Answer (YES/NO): NO